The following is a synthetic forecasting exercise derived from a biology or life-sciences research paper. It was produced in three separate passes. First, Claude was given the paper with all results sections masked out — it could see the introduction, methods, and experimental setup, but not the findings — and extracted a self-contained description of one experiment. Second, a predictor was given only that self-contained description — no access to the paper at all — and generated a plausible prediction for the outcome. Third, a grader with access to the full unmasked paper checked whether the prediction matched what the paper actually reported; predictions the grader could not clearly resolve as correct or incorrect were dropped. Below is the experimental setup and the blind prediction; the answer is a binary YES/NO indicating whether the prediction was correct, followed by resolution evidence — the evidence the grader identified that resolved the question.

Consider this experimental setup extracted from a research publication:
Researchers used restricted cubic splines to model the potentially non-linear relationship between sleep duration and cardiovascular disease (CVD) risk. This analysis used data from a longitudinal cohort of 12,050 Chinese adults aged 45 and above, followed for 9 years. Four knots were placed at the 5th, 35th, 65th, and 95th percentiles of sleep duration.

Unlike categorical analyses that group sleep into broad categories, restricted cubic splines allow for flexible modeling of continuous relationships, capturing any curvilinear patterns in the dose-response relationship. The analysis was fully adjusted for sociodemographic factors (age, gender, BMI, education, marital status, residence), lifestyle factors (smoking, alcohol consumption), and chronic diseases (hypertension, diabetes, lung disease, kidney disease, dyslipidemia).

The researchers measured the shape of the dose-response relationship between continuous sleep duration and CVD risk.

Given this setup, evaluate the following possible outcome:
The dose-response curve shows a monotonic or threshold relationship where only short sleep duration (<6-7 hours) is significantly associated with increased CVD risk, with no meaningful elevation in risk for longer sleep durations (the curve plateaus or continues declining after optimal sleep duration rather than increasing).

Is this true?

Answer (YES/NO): NO